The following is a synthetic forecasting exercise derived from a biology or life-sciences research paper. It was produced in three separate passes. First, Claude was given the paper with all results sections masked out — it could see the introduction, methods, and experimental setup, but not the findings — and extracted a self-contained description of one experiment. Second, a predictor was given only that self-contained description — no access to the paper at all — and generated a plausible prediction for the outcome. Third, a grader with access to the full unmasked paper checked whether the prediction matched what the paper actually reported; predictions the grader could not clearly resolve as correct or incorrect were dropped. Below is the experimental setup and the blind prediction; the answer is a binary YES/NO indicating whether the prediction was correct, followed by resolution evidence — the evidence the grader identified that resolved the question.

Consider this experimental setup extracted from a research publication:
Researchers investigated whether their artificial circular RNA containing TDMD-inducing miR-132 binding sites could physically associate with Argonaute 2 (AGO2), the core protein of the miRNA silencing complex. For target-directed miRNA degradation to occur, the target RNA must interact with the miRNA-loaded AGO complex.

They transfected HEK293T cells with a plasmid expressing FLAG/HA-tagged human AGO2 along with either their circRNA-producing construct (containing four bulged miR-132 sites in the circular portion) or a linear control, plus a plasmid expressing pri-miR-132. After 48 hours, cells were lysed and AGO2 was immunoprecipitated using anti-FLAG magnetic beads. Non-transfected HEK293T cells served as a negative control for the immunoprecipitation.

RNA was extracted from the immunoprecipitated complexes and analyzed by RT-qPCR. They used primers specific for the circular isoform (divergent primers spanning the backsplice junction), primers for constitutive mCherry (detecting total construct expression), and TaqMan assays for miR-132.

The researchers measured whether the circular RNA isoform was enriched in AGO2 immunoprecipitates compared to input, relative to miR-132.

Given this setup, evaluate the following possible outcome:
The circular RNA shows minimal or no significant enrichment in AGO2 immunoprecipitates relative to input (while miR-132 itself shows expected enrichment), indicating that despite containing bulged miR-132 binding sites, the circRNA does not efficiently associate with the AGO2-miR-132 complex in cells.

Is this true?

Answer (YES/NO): NO